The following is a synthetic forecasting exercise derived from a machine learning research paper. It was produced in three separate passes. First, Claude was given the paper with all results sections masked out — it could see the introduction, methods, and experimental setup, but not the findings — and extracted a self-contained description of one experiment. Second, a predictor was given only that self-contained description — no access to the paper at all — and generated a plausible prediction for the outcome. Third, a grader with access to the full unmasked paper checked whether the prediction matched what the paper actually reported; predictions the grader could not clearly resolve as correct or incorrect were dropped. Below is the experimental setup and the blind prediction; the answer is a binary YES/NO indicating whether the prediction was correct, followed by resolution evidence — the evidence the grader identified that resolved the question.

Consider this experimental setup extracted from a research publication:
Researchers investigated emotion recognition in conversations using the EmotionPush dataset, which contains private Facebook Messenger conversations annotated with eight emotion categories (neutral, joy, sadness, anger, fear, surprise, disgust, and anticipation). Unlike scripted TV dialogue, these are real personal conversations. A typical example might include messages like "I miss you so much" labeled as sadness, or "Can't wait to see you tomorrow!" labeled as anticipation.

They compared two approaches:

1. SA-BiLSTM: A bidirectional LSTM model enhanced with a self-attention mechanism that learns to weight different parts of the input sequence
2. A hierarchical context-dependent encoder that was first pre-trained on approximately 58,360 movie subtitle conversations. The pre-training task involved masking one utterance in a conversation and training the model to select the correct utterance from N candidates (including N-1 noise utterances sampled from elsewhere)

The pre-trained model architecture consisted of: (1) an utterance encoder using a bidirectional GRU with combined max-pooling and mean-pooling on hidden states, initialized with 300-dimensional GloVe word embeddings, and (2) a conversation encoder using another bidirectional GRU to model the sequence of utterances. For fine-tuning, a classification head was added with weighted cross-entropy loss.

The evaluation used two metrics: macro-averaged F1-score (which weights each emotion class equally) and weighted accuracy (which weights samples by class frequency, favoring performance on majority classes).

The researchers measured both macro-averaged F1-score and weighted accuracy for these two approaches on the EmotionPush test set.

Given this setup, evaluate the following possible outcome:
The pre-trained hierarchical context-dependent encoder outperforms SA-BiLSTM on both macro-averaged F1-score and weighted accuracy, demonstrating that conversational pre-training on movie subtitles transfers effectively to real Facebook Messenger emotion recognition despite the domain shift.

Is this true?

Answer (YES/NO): NO